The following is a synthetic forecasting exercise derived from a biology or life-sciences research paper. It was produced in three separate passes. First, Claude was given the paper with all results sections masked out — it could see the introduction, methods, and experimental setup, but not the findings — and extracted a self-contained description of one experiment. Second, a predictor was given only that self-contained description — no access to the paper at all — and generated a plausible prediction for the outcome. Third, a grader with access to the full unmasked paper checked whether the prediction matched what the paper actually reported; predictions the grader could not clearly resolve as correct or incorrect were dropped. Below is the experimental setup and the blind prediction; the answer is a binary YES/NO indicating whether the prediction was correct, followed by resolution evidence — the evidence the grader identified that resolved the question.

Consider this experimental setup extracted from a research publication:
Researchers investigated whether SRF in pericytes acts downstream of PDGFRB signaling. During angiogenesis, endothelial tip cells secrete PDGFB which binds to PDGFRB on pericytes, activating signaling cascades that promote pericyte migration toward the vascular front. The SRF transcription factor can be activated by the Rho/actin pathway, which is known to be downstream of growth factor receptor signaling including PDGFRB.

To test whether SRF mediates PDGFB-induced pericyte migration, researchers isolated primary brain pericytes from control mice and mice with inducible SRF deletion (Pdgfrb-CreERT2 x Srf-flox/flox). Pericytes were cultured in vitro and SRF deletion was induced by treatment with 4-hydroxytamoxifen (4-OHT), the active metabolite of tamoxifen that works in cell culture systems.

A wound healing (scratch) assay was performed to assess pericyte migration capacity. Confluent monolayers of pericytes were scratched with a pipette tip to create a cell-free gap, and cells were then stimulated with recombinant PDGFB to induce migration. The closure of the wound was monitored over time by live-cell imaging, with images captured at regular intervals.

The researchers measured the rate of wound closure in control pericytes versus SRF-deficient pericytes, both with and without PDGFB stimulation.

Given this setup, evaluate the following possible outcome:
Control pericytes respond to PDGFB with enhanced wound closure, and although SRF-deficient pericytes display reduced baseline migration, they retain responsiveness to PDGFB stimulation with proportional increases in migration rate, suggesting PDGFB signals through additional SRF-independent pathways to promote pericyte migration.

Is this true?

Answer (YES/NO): NO